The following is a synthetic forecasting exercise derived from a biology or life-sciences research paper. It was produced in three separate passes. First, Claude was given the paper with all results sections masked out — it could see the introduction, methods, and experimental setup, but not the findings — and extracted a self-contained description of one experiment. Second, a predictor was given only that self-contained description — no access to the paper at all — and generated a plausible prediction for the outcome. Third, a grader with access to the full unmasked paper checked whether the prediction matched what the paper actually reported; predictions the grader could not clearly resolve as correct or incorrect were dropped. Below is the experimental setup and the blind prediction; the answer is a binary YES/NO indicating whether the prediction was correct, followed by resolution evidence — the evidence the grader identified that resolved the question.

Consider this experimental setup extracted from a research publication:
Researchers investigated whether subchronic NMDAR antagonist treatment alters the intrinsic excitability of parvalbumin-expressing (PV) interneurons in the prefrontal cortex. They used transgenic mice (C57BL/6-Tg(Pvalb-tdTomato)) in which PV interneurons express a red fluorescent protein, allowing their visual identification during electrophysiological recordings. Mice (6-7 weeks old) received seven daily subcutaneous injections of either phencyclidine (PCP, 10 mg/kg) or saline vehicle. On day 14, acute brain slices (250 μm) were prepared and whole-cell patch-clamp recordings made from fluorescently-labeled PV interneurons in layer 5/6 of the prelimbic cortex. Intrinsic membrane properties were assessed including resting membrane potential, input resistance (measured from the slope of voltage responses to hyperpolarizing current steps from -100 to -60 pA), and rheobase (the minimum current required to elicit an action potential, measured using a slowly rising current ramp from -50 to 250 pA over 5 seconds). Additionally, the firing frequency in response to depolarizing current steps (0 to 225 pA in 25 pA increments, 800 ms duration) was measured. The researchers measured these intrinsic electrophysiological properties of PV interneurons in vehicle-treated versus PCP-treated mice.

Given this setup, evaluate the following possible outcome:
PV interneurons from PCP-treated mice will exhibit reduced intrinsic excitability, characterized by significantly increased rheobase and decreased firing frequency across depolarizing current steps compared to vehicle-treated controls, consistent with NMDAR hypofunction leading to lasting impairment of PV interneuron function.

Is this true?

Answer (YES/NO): NO